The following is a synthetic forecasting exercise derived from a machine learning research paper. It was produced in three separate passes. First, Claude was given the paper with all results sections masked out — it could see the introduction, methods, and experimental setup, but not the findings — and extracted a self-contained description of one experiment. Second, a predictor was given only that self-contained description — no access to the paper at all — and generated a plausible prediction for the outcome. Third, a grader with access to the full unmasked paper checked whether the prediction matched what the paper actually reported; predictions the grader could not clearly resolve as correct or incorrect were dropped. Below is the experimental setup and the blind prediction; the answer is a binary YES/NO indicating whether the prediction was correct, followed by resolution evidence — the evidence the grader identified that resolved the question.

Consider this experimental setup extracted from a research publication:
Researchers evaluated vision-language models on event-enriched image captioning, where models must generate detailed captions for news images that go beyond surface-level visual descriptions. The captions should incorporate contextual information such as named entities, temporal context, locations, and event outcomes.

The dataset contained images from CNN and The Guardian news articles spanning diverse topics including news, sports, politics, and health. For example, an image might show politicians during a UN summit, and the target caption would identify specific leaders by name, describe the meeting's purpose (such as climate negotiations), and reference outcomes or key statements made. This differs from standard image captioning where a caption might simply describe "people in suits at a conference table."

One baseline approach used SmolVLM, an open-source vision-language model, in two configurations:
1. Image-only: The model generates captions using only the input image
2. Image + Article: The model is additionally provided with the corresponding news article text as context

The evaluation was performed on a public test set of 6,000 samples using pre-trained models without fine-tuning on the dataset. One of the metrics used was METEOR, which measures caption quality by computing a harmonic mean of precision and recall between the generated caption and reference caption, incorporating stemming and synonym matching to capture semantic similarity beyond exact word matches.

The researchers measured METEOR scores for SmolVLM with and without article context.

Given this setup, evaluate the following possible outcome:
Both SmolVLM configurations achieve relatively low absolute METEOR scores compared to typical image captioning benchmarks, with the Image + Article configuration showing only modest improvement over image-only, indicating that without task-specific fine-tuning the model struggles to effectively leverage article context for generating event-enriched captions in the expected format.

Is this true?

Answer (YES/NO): NO